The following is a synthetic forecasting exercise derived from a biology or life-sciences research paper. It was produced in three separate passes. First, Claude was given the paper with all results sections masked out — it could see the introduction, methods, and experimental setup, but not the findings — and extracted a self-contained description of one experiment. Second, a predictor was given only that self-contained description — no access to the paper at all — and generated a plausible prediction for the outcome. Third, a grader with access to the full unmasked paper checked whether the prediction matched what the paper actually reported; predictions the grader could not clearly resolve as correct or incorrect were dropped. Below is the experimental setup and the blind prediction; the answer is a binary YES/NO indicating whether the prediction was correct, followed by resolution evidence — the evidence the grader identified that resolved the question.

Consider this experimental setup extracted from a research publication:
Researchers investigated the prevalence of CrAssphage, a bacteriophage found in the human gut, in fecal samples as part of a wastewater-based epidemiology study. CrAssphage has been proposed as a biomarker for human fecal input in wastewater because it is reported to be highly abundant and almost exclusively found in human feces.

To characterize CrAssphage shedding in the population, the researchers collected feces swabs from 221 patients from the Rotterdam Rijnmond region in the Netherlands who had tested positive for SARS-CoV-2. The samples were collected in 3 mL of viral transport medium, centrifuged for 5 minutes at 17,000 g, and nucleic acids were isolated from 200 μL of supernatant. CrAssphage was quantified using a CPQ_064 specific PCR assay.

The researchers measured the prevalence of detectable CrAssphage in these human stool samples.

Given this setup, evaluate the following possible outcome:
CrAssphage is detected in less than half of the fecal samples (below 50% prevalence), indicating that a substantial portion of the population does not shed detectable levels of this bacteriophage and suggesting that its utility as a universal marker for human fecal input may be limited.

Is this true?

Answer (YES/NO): NO